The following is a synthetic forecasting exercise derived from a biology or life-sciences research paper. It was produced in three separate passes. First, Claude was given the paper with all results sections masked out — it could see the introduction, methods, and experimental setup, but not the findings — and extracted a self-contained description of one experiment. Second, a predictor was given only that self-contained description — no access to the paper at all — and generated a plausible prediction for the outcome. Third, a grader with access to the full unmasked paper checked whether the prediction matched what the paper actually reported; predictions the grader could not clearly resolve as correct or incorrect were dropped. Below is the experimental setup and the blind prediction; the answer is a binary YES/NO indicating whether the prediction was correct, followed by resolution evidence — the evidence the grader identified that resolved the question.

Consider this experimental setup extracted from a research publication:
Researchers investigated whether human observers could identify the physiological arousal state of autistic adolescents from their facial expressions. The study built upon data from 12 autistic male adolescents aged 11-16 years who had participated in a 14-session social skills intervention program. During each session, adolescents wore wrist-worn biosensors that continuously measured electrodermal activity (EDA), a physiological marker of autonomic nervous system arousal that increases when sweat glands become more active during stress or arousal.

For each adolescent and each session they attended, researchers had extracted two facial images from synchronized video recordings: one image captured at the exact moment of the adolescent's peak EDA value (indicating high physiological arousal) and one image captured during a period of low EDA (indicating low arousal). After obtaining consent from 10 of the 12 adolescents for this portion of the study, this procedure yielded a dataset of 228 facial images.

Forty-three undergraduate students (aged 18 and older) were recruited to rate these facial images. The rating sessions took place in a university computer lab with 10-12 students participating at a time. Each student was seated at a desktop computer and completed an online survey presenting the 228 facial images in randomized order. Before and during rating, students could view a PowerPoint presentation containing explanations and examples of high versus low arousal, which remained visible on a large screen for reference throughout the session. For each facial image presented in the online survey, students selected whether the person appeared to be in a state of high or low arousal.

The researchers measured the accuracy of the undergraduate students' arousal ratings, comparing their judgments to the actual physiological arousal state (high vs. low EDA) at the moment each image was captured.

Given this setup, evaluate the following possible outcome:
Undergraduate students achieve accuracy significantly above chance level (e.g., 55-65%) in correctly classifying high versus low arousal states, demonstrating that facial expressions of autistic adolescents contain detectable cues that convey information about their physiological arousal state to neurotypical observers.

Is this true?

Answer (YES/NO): NO